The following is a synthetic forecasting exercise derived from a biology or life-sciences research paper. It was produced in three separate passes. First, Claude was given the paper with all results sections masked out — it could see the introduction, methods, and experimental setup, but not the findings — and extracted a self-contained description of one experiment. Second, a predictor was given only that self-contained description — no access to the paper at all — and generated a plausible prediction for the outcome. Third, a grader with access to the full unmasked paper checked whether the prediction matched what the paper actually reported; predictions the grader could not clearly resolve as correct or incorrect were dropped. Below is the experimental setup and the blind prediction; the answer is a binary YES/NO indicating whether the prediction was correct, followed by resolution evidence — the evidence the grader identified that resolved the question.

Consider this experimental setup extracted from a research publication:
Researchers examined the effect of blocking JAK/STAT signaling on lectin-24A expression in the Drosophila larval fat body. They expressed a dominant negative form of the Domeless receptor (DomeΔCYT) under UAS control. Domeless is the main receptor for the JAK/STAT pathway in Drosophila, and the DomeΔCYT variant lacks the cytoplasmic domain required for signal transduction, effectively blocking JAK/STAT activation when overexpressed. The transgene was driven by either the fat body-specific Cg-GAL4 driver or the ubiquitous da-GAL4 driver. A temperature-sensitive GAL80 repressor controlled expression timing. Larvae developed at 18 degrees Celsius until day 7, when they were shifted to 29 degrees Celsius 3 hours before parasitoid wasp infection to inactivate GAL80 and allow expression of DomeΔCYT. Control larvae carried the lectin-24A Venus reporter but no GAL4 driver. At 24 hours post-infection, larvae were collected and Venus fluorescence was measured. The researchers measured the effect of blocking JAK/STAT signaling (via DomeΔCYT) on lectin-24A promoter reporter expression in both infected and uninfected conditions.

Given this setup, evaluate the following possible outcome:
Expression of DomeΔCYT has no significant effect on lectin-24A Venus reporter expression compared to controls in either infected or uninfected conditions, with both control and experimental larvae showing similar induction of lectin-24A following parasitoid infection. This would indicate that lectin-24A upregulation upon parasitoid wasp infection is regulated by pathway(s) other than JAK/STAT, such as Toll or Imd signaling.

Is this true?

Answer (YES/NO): NO